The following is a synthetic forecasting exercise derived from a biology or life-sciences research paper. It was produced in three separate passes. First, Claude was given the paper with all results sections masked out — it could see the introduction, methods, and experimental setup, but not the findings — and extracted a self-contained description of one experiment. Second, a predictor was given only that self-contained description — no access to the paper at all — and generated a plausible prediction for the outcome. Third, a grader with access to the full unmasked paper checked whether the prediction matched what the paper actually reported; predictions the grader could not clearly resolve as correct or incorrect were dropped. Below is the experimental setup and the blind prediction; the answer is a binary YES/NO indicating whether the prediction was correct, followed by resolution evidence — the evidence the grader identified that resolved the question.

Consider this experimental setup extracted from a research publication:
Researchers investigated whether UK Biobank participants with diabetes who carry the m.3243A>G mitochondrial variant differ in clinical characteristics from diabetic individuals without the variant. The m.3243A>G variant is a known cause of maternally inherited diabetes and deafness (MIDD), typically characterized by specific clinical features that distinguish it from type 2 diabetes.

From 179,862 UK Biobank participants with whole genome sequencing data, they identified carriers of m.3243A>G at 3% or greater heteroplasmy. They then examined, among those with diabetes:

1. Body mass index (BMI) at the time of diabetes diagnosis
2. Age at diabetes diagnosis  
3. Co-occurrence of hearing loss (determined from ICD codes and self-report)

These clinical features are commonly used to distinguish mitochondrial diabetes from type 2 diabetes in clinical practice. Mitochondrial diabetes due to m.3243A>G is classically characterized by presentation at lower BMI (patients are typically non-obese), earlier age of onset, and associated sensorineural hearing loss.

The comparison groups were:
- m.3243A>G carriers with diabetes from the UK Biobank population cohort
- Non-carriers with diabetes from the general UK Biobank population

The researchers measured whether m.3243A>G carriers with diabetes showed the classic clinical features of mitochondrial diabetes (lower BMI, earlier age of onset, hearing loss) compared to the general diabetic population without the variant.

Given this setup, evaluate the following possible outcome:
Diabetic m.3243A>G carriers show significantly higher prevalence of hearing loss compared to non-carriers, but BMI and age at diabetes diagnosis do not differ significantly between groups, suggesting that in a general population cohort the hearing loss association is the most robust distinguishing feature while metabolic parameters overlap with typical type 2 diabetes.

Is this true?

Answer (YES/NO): NO